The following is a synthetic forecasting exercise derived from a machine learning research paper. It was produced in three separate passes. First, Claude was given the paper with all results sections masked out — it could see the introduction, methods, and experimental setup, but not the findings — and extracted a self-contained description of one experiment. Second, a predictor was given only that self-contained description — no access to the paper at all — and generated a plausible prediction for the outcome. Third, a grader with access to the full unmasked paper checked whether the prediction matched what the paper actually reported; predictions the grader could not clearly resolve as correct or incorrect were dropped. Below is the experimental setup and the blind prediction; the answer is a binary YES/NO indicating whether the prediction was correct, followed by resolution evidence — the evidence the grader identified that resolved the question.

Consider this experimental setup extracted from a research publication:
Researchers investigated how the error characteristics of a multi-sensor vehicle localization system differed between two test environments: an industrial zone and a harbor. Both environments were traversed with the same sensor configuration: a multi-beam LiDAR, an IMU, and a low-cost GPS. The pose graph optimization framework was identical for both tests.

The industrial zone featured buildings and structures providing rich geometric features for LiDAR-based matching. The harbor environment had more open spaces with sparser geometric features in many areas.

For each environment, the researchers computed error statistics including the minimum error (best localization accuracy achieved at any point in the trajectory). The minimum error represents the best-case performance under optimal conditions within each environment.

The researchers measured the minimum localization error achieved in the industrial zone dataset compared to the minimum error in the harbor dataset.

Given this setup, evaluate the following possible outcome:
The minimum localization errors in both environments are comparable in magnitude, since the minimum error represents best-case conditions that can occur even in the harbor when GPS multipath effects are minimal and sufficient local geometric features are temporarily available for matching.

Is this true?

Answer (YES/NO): YES